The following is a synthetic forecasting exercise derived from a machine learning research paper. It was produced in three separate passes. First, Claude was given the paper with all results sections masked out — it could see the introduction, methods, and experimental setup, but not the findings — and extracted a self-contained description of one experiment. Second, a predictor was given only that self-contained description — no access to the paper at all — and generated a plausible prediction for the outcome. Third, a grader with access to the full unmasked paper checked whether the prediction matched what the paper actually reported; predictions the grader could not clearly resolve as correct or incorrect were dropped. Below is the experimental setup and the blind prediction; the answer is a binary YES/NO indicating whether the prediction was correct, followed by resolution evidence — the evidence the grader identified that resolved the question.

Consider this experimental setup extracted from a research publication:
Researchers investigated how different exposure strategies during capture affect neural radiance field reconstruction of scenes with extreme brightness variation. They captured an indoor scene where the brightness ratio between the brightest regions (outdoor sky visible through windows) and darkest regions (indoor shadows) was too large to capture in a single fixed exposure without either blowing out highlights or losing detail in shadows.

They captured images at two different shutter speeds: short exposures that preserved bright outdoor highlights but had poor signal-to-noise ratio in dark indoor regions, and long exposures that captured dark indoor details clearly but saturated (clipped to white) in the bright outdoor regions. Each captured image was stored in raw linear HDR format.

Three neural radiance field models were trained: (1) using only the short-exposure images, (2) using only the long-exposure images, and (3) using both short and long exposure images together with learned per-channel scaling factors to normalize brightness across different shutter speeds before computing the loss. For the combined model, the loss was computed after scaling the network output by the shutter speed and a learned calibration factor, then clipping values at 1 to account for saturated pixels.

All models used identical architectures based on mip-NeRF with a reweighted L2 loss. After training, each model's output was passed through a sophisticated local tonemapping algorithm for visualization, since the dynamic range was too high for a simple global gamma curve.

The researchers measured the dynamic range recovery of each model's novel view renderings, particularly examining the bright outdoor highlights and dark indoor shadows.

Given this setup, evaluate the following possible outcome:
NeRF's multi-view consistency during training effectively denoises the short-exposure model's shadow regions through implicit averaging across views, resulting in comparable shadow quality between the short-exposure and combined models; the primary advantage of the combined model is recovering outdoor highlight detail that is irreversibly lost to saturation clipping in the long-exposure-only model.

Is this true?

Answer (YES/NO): NO